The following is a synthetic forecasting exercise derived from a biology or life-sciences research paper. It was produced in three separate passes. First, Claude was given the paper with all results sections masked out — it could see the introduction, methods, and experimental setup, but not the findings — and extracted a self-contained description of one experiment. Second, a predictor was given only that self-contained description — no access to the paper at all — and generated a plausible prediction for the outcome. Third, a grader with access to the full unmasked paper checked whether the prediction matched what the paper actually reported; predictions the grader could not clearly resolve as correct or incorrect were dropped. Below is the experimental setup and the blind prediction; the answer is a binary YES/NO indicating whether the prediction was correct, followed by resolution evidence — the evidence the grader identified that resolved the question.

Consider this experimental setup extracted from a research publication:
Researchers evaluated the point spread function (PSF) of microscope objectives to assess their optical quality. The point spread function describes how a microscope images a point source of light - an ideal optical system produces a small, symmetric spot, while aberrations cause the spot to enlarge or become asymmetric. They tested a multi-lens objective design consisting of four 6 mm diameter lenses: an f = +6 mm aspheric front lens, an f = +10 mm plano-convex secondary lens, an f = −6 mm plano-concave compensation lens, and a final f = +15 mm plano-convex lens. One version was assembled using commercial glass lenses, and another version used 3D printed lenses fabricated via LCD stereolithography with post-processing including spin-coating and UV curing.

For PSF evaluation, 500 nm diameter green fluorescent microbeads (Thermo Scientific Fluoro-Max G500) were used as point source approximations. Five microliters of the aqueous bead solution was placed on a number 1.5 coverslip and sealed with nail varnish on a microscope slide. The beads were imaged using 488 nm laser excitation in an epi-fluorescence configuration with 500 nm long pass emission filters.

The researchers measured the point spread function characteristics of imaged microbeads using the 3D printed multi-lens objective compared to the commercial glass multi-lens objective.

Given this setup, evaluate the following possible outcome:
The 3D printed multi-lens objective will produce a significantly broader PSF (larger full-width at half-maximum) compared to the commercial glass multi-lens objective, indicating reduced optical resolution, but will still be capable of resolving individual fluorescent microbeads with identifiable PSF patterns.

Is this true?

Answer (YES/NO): YES